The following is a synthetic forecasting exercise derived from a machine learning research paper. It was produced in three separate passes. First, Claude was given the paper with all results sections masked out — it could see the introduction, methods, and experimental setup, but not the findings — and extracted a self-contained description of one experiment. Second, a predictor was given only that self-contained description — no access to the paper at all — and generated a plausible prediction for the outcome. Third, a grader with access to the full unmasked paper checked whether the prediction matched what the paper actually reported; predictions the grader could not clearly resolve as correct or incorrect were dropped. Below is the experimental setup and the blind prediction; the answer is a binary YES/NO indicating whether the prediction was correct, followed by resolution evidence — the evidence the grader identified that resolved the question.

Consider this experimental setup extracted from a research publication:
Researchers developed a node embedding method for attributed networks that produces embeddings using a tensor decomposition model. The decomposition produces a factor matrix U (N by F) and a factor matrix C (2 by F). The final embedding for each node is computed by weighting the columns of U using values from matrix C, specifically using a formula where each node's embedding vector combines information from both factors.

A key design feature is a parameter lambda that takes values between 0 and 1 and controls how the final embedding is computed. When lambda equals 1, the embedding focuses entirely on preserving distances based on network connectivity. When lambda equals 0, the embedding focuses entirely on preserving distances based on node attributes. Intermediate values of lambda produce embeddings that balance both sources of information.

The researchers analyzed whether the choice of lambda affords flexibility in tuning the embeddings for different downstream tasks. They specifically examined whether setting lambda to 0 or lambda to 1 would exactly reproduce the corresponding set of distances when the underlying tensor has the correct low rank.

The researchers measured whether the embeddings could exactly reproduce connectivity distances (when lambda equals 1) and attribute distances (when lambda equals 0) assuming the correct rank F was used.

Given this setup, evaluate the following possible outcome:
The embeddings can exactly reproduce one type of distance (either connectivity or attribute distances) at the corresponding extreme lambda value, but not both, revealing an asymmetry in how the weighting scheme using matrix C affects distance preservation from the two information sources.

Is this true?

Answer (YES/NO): NO